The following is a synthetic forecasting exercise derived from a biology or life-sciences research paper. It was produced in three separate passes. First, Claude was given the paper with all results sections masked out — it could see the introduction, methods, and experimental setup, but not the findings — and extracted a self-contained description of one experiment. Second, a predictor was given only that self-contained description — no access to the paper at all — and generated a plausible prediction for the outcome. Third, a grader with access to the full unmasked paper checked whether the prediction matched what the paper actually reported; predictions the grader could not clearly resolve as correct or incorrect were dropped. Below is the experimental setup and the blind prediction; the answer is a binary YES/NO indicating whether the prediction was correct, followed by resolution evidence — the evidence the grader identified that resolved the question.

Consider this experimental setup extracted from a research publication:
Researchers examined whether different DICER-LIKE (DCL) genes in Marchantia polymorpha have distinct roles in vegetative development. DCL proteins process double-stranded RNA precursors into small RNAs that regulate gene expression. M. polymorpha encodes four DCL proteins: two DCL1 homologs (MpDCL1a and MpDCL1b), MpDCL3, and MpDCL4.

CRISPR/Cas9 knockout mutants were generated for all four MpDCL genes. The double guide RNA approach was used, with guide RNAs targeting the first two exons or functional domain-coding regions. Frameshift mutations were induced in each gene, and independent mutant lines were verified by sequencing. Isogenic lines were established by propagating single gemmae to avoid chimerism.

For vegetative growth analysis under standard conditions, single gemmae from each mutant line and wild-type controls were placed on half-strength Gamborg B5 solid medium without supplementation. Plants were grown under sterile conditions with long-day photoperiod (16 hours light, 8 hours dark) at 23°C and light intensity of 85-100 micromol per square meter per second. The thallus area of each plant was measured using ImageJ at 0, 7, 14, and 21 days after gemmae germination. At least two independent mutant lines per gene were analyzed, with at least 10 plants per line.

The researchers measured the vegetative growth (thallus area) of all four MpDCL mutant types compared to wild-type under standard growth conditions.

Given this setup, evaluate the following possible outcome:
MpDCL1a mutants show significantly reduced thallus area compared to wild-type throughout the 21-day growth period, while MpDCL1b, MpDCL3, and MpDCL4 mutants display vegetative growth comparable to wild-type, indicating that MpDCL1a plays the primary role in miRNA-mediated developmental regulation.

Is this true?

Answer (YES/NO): NO